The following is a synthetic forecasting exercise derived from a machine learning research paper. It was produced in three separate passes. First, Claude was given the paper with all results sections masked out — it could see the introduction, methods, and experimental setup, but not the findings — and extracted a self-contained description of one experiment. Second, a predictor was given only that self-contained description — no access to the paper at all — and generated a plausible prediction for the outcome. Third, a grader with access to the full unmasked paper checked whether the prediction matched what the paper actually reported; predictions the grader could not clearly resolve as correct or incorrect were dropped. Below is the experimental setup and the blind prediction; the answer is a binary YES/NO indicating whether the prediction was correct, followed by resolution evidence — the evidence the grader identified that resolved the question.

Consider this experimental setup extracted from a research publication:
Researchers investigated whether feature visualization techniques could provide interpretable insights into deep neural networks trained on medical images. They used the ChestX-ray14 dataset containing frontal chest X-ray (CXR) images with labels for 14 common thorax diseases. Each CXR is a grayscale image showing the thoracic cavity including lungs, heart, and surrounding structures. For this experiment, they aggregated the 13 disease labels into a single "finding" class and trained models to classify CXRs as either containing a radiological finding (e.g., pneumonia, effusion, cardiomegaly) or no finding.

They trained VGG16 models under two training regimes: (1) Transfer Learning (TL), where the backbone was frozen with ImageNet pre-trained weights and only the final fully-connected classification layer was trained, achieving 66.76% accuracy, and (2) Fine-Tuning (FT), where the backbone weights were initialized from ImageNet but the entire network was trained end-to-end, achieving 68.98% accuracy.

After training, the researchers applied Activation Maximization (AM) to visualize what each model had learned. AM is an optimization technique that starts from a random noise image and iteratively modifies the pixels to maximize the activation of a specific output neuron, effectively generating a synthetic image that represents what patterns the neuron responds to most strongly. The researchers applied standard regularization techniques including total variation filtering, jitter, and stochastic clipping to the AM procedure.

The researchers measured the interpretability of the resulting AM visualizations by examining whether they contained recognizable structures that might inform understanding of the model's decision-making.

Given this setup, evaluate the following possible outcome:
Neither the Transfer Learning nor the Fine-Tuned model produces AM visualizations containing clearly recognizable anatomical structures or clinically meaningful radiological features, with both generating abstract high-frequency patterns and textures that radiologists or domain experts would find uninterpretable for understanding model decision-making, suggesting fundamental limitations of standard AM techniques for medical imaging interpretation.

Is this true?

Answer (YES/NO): YES